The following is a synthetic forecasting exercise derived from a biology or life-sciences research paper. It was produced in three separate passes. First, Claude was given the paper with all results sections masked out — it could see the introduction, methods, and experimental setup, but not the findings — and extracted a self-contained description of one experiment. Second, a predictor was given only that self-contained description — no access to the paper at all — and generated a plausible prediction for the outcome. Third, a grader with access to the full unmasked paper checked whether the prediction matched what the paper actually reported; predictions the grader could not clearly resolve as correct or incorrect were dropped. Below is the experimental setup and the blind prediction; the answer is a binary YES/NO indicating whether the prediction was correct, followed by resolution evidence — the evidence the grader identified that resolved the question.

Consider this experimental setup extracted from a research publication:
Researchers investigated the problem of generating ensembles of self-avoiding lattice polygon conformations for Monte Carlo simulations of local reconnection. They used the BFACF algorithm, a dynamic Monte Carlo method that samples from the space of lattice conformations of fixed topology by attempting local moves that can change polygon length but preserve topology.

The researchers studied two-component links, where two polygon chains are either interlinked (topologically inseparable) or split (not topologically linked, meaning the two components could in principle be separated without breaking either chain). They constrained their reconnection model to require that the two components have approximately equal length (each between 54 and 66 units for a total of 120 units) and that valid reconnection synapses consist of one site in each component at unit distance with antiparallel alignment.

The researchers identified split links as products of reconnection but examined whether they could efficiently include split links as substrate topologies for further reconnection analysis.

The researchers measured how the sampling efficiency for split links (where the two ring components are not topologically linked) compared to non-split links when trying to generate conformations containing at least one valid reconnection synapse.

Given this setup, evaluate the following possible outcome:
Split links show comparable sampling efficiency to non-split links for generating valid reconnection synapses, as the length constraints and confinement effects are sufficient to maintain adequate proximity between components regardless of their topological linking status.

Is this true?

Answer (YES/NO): NO